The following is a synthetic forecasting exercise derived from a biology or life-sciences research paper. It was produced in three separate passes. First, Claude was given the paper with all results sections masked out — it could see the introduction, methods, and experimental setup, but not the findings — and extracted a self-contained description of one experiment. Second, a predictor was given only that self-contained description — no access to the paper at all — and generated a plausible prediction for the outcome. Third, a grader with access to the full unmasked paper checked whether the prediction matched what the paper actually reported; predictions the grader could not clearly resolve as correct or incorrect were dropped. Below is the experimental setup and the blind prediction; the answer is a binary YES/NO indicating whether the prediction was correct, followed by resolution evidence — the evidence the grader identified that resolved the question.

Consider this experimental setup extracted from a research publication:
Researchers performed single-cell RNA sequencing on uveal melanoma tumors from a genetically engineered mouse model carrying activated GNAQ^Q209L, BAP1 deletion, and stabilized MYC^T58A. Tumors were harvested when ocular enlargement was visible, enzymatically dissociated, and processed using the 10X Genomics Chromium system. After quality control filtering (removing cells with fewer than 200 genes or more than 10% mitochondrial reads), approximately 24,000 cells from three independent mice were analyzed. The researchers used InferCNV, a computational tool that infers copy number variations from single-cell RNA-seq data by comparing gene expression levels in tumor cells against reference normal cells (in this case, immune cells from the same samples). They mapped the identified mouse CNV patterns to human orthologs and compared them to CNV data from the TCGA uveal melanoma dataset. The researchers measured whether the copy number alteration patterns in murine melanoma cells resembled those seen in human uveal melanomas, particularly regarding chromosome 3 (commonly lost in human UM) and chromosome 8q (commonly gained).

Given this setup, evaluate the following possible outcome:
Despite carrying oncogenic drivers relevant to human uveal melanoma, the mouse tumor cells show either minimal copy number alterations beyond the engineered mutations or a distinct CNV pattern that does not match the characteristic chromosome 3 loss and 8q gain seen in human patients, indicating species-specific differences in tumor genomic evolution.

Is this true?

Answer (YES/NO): NO